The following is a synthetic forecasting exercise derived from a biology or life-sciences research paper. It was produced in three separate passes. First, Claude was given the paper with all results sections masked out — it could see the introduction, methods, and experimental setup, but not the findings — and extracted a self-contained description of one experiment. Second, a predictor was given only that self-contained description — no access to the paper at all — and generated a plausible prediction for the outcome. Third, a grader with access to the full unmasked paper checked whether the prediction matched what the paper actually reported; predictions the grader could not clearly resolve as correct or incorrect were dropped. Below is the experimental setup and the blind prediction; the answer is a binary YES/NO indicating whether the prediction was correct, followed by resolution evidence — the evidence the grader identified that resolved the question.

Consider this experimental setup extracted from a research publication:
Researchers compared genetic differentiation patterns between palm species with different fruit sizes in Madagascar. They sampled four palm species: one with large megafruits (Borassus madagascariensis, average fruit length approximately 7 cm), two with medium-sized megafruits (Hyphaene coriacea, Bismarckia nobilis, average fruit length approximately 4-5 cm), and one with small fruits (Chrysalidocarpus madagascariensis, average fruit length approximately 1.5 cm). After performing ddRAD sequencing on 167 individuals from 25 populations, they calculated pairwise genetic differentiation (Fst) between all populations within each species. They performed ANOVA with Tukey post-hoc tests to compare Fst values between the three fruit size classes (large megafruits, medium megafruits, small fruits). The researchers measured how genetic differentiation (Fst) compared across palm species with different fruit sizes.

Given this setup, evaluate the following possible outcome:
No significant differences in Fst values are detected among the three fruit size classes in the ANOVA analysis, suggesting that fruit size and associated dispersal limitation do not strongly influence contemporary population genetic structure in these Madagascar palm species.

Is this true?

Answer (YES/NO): NO